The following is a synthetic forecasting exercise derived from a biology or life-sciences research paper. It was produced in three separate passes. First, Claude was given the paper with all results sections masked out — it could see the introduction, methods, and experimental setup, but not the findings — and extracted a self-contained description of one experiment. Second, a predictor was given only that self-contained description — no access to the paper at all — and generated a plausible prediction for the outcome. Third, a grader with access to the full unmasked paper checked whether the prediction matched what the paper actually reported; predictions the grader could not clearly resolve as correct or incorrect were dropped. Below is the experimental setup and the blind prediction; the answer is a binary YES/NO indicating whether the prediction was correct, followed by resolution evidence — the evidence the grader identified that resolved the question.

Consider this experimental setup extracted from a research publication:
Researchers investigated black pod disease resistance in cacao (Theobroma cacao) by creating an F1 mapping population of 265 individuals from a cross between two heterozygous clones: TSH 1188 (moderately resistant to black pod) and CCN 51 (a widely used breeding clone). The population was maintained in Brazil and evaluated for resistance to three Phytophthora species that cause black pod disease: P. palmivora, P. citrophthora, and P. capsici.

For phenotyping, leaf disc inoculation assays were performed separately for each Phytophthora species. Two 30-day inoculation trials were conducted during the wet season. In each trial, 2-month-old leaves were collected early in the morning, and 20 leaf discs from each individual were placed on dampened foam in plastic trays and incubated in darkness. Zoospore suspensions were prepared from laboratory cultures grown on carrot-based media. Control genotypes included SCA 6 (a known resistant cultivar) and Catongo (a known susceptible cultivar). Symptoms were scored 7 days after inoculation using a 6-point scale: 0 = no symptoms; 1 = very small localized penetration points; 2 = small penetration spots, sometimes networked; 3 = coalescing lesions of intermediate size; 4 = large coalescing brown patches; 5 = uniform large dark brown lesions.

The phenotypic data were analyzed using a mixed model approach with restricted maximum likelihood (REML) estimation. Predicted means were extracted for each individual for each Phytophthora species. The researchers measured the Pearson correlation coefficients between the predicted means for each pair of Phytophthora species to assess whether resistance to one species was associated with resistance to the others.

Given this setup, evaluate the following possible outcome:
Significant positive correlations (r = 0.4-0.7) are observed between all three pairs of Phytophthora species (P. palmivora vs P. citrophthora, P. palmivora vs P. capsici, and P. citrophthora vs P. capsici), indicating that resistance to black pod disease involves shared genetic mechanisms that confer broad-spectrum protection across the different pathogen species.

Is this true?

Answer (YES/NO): NO